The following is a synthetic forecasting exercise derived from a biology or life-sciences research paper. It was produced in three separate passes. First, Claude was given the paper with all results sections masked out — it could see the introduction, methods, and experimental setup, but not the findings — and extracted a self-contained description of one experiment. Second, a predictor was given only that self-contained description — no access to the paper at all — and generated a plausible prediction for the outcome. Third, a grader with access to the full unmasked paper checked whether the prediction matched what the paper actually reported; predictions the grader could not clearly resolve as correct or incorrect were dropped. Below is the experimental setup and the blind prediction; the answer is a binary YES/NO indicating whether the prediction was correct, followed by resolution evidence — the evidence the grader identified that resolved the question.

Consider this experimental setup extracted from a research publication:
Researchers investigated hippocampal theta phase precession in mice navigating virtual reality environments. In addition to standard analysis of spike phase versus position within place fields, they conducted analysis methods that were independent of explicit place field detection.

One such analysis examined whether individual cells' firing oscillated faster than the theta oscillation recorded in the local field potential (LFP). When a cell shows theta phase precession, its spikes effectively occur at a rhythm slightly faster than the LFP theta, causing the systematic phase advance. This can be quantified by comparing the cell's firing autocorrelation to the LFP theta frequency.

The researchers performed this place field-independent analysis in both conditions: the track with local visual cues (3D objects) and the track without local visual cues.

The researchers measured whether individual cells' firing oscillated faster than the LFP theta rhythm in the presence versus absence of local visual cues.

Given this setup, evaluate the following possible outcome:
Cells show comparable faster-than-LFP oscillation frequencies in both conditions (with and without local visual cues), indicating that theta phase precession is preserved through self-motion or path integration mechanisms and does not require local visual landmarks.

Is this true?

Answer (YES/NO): NO